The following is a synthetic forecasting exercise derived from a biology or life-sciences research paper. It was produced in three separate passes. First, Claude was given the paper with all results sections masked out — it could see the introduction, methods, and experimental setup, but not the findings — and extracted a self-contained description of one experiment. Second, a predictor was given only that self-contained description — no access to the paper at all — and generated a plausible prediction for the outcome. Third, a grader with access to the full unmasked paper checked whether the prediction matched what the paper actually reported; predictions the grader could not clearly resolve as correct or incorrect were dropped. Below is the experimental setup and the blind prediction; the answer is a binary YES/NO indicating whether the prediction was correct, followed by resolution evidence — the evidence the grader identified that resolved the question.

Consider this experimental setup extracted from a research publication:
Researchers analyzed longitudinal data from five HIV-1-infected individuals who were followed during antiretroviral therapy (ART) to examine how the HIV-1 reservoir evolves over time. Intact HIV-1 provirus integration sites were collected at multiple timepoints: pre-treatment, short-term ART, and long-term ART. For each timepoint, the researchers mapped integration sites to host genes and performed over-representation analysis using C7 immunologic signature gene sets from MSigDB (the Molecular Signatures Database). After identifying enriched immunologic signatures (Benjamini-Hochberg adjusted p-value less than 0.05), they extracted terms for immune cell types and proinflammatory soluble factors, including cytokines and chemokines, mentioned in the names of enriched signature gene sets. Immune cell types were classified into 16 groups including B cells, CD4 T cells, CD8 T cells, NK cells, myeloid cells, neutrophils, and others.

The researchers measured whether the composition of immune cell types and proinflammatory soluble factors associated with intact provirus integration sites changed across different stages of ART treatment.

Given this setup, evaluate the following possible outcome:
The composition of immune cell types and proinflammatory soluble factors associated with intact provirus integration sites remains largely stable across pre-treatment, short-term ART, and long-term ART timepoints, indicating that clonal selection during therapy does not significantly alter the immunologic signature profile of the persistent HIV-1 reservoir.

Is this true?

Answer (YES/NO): NO